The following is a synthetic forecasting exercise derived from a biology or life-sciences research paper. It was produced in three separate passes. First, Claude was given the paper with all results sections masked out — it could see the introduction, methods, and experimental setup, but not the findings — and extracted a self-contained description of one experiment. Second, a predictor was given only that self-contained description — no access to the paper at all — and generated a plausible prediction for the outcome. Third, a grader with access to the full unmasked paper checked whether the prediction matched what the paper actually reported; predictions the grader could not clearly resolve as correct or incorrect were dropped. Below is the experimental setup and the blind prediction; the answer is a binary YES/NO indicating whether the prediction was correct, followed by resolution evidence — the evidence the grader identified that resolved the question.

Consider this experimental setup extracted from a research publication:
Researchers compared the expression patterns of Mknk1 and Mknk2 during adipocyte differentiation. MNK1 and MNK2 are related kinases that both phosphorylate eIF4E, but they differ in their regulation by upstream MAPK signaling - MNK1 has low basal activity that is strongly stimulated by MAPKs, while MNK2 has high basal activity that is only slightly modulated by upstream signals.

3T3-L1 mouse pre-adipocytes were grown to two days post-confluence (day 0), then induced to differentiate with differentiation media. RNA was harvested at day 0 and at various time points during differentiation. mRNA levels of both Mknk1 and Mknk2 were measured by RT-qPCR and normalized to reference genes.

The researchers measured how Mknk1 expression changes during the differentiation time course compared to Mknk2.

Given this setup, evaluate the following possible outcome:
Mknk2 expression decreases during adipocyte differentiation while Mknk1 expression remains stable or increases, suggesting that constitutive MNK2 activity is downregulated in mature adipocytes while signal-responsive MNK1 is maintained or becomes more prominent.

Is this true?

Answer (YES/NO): NO